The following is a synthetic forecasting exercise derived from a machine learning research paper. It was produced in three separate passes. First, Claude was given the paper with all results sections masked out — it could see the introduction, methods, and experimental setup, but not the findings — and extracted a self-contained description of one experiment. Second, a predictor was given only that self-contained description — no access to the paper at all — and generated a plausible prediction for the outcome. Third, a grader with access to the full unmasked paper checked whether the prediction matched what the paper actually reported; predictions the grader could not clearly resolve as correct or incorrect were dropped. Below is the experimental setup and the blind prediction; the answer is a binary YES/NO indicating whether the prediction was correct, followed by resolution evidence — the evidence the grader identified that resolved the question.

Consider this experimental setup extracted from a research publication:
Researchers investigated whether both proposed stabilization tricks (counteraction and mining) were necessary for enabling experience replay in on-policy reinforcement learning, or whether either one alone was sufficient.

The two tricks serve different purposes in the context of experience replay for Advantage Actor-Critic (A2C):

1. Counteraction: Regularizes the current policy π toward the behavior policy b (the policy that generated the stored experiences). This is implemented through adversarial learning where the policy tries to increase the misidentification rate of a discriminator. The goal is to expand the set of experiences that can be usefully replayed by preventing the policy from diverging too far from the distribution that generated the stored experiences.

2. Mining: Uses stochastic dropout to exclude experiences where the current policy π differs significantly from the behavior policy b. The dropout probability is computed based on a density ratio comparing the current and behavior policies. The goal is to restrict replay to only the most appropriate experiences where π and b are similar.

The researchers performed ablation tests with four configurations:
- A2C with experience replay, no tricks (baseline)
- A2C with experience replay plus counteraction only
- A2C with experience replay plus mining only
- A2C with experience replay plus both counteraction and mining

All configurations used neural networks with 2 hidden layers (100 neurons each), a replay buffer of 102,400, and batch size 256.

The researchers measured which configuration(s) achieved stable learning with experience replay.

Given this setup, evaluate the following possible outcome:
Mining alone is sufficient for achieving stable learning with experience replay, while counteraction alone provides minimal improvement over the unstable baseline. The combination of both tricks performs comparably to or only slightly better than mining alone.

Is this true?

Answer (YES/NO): NO